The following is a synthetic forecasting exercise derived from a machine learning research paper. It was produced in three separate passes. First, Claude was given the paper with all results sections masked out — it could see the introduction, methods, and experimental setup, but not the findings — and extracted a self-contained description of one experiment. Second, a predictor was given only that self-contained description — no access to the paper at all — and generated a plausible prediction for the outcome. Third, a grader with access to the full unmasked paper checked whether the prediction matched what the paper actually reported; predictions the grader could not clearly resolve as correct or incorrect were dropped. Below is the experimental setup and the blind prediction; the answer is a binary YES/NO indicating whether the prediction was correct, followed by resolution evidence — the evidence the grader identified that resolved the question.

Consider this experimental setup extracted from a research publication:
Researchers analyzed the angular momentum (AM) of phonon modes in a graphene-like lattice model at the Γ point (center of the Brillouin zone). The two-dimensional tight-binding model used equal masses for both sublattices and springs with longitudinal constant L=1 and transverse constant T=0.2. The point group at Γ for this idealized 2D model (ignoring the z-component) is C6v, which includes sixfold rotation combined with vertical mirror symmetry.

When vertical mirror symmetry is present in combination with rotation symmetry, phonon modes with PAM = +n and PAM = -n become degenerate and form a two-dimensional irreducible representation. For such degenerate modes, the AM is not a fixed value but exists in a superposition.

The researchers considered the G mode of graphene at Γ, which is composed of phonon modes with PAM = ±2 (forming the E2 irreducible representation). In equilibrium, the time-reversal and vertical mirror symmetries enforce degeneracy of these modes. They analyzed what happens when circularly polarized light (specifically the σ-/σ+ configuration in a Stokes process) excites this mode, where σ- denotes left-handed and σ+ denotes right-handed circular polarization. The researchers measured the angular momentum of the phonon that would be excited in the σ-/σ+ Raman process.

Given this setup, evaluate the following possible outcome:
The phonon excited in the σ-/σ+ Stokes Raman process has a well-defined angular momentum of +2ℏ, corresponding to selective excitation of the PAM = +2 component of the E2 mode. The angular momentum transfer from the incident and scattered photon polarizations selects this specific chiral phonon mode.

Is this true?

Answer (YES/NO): NO